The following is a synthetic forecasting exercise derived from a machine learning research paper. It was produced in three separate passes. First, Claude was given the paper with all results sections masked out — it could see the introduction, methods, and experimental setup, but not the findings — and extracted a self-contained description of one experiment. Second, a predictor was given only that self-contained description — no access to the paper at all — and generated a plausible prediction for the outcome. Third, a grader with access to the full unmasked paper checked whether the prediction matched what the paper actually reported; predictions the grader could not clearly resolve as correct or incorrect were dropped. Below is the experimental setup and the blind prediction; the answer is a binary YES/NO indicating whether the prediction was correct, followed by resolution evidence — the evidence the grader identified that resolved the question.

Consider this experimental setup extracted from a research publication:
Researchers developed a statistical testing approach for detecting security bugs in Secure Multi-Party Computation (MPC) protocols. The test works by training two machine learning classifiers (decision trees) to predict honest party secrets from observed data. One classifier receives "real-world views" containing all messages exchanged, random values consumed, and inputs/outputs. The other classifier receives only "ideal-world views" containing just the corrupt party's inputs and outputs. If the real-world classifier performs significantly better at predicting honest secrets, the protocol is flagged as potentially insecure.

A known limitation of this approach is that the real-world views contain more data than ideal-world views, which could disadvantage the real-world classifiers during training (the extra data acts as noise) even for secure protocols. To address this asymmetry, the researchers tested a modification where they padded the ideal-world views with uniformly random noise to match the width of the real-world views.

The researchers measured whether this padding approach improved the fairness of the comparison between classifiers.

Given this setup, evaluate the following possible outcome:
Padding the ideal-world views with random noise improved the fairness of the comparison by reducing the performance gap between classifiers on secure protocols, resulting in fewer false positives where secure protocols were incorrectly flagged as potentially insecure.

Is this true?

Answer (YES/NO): NO